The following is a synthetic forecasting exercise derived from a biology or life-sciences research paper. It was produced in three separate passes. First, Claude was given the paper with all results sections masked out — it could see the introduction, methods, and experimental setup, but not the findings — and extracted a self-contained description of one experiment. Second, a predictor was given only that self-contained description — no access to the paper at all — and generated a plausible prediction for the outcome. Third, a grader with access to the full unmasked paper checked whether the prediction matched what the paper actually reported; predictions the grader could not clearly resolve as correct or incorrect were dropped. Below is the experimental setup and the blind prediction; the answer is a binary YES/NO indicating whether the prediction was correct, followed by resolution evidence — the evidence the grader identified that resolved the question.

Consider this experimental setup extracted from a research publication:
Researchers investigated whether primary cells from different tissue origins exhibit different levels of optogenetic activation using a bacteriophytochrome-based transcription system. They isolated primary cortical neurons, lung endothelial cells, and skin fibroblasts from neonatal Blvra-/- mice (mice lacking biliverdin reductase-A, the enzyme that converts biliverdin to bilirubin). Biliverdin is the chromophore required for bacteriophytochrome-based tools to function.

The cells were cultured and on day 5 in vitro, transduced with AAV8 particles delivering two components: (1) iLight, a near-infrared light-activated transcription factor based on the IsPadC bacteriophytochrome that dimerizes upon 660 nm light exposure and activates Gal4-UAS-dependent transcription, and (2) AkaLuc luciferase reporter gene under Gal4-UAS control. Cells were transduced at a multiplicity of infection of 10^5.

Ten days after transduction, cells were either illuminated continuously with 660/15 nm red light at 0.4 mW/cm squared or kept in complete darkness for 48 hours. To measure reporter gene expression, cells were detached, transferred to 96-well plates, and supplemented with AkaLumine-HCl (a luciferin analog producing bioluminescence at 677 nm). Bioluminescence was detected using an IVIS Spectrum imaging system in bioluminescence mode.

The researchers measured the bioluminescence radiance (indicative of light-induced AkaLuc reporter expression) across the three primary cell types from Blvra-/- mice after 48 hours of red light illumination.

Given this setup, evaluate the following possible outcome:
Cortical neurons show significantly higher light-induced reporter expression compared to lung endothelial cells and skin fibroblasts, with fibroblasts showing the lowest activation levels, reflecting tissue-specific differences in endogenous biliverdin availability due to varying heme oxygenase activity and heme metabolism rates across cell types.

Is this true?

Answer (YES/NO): NO